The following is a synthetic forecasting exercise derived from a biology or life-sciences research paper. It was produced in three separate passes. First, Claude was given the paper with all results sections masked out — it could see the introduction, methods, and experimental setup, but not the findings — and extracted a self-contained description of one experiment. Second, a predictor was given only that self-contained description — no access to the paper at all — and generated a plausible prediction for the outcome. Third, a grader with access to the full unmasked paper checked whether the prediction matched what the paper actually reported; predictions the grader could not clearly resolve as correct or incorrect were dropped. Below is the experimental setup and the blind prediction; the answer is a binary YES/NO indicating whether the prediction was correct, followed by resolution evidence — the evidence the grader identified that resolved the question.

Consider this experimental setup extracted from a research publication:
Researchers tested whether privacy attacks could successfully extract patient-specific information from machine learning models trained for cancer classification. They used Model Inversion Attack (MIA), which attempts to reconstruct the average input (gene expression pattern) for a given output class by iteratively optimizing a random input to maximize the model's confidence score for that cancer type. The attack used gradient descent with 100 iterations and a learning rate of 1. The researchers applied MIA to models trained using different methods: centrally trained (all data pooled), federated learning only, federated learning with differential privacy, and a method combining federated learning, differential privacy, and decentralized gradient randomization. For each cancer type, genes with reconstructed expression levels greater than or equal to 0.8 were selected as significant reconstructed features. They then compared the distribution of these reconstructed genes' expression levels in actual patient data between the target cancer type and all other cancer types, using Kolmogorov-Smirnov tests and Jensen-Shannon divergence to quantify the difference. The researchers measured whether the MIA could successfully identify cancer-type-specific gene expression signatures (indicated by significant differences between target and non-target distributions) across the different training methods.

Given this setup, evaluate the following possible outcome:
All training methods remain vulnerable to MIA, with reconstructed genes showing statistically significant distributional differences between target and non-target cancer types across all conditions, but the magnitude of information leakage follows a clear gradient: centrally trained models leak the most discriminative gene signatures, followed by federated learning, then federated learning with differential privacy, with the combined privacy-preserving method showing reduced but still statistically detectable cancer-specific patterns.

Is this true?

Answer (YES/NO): NO